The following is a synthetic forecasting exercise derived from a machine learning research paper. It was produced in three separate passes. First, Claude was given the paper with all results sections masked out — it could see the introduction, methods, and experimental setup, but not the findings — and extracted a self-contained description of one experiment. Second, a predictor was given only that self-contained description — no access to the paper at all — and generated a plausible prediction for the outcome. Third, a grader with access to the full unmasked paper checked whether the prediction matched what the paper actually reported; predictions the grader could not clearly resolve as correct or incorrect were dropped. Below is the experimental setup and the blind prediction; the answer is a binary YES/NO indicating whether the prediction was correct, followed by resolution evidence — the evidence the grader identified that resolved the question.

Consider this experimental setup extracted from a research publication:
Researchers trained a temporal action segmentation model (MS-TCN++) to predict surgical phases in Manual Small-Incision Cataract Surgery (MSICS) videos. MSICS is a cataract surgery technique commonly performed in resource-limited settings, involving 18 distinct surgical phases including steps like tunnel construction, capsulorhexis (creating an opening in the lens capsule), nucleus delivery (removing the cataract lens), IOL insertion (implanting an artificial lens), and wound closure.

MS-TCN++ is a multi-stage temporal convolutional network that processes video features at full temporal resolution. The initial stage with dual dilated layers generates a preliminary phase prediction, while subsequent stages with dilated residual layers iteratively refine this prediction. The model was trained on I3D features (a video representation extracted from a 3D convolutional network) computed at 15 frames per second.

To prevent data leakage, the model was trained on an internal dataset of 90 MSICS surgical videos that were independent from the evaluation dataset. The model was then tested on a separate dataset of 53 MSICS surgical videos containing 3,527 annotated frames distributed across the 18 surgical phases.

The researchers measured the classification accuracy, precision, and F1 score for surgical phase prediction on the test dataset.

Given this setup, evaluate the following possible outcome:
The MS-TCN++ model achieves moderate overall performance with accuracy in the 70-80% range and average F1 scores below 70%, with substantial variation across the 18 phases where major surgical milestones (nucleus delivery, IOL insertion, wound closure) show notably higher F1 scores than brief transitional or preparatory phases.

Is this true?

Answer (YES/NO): NO